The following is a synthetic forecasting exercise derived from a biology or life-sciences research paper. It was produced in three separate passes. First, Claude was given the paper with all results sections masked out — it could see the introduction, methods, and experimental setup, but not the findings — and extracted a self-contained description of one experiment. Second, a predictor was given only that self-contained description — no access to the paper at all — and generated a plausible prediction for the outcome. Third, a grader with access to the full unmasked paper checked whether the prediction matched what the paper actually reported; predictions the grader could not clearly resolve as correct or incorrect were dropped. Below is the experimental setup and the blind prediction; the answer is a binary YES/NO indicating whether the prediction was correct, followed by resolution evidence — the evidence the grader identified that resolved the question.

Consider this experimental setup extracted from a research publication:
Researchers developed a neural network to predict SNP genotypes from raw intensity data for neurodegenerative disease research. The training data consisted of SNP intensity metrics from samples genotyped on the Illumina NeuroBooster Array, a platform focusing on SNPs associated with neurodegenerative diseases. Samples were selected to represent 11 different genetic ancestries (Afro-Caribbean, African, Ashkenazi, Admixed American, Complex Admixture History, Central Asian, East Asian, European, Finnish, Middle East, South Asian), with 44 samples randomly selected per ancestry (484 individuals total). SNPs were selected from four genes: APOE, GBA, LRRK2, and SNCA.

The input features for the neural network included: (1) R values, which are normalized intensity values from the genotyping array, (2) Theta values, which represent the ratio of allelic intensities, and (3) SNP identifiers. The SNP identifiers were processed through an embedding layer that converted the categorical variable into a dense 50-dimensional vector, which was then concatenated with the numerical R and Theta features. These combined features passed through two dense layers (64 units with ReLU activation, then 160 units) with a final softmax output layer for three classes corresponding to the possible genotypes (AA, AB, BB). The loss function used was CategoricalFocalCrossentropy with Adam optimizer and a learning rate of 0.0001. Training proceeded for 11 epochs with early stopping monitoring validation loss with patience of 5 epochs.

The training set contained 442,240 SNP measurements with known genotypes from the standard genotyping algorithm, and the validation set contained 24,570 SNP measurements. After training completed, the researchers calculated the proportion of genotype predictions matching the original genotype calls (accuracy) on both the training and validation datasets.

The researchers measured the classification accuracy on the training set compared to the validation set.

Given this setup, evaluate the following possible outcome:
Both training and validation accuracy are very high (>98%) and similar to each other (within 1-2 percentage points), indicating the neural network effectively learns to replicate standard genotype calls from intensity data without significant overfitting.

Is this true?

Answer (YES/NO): NO